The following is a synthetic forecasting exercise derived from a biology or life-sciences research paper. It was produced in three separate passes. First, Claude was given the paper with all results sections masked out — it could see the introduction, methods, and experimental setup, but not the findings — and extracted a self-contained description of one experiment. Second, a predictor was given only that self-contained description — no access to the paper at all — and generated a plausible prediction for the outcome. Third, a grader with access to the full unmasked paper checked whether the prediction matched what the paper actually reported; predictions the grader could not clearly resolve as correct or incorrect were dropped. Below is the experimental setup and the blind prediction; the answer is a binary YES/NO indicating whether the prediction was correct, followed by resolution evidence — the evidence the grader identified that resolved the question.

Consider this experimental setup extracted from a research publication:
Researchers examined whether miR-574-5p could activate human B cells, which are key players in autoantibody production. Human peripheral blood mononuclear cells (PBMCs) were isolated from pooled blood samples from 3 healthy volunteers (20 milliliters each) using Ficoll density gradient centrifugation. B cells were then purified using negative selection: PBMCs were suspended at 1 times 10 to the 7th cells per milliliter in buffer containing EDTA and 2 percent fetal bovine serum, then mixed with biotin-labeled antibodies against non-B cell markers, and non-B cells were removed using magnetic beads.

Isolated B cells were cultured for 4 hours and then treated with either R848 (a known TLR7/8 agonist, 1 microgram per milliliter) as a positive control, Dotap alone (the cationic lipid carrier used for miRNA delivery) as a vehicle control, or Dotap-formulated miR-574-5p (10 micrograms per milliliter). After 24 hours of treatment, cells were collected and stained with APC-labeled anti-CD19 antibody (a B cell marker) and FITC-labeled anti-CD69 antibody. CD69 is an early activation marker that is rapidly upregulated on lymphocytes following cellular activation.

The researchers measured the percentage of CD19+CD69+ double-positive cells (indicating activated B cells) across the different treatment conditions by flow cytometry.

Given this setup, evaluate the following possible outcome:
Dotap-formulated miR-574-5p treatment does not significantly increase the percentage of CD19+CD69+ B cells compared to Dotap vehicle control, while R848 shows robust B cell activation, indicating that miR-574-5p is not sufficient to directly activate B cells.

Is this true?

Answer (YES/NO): NO